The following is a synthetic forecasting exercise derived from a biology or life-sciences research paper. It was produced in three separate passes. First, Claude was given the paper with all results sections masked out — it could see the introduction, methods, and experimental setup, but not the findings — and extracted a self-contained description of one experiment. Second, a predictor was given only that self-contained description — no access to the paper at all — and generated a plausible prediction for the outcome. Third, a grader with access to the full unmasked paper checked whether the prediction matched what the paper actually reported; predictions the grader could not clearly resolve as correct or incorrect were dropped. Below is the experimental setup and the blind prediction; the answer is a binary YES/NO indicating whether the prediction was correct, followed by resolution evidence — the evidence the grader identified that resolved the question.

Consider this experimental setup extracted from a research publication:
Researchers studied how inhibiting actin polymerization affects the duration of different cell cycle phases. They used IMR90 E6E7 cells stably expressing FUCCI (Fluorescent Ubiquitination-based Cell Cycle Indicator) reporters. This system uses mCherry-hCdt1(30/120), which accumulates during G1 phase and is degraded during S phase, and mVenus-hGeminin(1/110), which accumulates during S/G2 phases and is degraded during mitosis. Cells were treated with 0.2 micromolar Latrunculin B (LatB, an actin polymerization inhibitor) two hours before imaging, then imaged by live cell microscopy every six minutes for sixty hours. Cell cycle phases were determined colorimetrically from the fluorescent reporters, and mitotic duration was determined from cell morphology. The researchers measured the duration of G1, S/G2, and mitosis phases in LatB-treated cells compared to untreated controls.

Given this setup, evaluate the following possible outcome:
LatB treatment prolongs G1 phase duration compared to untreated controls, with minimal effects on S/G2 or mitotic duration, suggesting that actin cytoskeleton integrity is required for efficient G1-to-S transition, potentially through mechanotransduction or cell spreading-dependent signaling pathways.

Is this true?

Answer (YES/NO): NO